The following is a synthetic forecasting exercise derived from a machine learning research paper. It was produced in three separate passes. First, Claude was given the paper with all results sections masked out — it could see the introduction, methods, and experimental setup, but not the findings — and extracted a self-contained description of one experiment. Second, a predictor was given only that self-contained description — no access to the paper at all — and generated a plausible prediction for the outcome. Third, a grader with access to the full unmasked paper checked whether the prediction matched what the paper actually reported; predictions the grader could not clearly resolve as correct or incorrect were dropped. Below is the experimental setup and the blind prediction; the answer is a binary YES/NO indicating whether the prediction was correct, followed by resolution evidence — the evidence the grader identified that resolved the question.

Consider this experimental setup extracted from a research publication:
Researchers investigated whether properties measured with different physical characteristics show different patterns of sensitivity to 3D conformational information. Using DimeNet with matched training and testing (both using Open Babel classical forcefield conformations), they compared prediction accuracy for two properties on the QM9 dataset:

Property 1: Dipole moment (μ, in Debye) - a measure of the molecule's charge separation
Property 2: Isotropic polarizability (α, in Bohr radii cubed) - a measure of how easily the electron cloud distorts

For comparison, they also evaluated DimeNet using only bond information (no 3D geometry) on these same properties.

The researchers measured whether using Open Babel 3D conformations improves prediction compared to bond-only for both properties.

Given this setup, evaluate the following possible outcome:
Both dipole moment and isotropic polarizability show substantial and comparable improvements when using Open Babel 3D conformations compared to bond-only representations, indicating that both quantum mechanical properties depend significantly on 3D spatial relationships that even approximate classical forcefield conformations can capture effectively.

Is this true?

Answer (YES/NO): NO